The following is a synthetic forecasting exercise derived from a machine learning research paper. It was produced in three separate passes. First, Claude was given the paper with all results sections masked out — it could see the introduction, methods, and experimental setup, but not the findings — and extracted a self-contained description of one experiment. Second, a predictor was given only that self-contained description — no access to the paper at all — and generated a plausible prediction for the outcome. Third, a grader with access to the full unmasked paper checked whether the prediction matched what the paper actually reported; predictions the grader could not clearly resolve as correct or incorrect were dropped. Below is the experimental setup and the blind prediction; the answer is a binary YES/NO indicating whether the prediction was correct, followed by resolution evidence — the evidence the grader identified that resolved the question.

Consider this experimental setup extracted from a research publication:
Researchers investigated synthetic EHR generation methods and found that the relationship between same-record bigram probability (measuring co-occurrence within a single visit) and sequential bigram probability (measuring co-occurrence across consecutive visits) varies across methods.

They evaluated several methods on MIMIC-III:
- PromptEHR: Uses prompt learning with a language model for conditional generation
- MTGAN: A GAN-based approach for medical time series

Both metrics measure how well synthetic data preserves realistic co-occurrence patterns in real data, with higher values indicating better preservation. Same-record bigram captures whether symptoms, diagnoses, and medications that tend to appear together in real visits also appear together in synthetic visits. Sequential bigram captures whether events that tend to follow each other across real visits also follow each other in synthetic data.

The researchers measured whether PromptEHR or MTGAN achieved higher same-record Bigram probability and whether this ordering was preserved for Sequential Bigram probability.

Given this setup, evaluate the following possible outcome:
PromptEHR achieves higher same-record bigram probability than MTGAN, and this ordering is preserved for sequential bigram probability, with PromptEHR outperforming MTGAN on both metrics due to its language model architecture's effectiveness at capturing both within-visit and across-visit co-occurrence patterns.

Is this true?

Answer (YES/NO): YES